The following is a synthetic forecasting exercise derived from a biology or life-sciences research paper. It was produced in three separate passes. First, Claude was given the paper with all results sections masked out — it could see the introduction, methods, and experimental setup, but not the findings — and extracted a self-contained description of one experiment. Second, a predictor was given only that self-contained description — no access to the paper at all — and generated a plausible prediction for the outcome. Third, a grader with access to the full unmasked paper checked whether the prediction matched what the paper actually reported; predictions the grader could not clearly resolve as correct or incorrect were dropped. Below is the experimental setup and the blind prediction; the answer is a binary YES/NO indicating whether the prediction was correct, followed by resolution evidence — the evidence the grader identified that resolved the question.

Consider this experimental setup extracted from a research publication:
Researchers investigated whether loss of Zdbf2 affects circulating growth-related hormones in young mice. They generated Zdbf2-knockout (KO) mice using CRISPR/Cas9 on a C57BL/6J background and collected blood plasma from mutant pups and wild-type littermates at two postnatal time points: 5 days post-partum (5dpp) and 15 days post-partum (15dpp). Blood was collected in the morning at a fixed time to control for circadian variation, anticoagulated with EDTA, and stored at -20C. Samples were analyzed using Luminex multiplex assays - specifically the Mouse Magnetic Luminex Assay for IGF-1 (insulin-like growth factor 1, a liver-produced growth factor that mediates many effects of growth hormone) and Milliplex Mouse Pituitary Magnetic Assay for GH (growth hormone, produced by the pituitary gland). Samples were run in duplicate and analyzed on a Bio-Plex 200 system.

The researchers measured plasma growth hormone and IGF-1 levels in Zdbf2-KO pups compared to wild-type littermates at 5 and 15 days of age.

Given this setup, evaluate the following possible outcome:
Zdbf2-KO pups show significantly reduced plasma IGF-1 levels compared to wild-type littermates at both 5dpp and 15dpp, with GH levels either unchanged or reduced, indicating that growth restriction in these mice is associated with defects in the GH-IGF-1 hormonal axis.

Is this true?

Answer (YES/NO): NO